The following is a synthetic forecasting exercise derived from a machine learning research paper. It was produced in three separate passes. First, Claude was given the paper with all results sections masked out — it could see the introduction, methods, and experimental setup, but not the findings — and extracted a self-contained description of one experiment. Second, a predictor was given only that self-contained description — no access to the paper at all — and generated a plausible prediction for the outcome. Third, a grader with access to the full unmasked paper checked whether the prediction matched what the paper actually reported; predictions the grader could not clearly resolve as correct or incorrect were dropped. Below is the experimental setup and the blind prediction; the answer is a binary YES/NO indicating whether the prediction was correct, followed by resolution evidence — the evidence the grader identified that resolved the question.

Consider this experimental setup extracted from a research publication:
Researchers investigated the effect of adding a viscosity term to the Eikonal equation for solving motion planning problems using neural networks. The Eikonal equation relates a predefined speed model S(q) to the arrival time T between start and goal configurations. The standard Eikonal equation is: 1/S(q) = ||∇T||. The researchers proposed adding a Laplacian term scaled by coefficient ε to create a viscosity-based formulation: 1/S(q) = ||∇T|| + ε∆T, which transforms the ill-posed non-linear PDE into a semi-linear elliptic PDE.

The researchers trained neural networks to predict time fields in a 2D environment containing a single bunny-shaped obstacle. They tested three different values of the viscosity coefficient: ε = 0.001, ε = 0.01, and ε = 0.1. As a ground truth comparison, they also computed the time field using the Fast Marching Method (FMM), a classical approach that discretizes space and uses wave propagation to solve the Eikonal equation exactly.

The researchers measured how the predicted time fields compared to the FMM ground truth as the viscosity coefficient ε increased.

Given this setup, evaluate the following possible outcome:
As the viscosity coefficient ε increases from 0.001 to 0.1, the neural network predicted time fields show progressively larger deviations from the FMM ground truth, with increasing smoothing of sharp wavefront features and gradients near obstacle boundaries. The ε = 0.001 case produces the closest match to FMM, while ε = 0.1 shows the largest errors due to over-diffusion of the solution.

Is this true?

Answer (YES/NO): YES